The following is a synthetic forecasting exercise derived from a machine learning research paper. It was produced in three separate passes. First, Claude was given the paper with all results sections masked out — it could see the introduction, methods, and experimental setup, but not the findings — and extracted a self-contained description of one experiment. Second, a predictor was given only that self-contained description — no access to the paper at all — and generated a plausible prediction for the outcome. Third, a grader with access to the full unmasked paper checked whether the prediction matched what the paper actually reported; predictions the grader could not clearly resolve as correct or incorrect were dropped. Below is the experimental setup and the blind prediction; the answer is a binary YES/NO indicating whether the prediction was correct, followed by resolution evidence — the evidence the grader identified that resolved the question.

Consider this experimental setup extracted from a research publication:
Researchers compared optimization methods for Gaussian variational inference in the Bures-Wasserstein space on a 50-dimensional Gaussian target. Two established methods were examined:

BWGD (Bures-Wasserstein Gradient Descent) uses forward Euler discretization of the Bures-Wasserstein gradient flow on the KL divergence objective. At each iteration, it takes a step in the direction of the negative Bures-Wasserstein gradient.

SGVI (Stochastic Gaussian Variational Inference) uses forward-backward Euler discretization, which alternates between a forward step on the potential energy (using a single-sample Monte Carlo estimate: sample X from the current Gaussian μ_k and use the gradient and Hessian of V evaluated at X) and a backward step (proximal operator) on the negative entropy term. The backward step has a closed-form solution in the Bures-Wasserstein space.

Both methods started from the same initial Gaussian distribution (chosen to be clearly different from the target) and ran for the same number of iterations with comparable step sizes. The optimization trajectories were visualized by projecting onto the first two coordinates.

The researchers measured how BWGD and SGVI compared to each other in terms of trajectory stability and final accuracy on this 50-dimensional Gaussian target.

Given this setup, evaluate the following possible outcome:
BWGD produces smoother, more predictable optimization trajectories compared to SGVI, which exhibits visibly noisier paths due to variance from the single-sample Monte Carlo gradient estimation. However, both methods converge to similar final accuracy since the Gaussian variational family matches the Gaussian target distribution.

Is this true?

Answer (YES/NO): NO